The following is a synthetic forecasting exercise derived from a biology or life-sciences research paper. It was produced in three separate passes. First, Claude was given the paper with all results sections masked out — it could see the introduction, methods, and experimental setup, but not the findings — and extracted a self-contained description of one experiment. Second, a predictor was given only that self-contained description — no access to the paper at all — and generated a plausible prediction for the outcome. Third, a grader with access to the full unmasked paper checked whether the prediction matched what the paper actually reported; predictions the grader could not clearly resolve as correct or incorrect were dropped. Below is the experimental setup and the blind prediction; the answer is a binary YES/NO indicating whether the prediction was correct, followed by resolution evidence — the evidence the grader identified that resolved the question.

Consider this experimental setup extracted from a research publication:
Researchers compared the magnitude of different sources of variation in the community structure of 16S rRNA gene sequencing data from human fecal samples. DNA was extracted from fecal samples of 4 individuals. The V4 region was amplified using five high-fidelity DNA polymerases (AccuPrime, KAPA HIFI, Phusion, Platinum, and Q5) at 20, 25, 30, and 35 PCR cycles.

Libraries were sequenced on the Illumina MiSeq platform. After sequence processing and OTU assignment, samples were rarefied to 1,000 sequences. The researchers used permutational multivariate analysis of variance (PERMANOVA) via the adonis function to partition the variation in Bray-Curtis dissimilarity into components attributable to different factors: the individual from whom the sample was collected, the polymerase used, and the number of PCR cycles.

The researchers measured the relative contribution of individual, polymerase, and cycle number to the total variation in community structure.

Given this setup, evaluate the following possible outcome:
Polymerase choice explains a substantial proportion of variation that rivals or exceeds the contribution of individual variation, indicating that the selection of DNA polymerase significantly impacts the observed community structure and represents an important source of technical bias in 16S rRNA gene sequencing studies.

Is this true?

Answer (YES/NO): NO